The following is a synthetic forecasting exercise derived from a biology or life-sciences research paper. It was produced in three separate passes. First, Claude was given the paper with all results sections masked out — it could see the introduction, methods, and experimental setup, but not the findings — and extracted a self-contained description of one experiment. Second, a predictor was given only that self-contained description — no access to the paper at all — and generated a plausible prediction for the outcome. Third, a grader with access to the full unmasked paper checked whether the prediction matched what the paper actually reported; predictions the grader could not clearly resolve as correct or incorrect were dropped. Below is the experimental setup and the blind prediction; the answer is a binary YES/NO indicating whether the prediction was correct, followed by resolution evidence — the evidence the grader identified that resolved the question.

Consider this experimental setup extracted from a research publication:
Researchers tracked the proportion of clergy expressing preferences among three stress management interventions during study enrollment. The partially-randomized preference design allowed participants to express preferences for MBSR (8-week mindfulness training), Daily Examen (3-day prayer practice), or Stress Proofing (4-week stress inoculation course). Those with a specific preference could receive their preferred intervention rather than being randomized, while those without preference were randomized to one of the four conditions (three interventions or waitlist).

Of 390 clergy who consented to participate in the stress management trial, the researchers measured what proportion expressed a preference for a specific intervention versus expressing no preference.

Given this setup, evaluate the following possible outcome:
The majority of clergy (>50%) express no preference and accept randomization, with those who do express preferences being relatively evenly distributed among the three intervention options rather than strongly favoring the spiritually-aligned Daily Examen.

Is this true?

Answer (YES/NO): NO